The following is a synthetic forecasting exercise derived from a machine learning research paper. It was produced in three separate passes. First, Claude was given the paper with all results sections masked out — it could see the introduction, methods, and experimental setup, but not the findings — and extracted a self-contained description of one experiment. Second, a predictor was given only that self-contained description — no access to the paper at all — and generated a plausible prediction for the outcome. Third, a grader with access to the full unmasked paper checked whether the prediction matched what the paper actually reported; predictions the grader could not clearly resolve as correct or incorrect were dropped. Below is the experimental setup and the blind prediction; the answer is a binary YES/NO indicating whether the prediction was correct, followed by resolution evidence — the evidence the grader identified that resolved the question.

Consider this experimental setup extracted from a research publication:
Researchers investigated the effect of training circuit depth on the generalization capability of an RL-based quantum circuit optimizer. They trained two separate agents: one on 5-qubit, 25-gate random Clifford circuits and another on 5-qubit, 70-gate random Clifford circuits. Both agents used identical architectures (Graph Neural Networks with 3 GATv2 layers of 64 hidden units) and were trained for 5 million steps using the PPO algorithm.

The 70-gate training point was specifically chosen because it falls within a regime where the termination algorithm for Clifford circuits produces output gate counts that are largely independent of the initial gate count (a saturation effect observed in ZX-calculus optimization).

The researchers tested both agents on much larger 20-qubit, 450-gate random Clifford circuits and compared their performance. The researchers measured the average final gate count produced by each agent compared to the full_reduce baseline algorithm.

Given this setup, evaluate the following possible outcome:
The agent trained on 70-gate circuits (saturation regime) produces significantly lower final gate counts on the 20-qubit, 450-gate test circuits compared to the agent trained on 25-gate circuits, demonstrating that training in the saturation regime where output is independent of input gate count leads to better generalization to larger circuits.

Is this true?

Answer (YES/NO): YES